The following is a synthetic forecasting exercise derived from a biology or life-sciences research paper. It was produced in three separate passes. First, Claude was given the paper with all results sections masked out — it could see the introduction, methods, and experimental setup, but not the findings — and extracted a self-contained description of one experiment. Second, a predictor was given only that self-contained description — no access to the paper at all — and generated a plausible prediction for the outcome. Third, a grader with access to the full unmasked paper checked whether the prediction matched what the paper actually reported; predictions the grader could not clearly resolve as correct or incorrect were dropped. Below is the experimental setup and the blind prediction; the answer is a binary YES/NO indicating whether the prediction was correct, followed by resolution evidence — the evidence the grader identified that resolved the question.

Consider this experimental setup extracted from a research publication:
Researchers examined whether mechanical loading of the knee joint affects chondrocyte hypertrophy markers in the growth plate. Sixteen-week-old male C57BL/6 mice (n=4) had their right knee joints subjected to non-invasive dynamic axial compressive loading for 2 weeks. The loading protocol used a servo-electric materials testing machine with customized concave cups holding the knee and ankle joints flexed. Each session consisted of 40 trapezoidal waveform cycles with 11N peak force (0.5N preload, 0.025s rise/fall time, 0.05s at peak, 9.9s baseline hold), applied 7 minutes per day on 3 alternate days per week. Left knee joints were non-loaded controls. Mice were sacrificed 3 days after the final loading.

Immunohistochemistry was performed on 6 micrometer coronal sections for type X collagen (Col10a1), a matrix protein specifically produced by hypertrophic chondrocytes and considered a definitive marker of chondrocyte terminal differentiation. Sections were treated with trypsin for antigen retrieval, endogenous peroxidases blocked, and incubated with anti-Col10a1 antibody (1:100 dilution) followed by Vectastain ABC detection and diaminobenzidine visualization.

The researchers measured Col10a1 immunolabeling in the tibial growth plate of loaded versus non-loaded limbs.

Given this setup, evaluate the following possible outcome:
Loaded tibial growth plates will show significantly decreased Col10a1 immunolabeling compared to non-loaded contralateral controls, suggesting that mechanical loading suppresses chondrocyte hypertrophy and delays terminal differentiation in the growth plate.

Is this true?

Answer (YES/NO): NO